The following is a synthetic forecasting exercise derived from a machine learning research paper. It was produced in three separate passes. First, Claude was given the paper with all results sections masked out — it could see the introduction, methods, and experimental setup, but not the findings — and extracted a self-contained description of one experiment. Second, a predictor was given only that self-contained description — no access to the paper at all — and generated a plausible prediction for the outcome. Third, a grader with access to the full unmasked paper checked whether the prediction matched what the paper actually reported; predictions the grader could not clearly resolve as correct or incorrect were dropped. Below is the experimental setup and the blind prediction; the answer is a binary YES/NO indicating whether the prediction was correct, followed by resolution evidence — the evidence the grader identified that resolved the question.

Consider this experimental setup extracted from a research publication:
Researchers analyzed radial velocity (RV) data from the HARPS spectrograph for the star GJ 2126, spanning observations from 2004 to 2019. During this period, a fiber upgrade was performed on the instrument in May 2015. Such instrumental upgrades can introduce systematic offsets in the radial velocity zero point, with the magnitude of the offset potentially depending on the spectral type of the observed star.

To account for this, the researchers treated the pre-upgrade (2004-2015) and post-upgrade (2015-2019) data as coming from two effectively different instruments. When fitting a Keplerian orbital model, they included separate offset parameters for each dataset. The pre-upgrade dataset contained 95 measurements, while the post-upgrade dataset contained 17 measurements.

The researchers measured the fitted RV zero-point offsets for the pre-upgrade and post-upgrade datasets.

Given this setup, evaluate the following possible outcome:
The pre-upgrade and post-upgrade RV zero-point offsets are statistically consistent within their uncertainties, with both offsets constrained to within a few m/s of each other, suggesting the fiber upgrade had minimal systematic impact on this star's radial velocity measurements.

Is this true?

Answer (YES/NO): NO